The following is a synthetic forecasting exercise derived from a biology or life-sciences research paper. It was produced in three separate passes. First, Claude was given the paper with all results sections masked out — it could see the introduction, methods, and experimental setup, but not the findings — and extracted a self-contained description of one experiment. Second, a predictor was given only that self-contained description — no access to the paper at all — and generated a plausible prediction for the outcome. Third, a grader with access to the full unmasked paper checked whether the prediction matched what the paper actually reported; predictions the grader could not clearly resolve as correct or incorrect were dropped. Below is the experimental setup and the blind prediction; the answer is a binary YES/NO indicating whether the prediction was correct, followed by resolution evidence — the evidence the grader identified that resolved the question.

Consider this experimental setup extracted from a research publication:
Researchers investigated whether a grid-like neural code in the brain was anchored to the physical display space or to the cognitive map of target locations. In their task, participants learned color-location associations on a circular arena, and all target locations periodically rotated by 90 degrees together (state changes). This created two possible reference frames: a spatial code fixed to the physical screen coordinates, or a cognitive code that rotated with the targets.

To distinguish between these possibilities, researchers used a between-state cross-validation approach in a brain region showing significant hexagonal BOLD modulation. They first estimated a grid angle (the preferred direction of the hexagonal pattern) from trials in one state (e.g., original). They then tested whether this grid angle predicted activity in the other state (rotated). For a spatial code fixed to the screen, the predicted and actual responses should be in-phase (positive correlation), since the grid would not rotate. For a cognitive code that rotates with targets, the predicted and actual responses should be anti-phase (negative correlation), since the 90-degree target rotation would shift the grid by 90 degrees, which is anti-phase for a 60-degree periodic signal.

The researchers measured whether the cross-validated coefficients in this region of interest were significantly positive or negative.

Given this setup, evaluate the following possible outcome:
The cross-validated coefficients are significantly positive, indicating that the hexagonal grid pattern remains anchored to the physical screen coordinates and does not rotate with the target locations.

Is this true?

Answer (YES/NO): NO